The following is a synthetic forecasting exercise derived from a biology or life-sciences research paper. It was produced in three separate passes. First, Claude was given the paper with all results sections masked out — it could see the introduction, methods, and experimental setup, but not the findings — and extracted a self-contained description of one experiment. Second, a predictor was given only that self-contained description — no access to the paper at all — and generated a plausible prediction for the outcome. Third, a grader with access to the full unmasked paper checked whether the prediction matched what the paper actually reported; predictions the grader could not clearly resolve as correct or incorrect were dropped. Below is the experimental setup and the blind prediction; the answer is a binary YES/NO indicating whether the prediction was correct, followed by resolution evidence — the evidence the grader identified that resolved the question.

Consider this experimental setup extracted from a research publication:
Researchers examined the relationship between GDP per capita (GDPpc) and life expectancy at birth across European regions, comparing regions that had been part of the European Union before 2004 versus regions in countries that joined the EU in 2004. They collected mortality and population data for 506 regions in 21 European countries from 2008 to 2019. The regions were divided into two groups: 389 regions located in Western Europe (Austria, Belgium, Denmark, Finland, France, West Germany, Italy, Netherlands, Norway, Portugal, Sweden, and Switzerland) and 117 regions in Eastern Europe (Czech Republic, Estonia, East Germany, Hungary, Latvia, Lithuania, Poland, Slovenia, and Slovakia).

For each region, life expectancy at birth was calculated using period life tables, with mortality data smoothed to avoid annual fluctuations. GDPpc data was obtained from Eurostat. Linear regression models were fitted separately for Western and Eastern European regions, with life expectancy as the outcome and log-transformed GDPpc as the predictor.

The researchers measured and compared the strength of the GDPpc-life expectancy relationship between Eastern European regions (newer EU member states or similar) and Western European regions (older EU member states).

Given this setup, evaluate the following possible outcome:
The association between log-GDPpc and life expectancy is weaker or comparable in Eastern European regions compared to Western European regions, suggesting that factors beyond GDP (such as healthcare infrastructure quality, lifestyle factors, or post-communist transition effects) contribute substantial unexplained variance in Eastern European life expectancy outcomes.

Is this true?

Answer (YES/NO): NO